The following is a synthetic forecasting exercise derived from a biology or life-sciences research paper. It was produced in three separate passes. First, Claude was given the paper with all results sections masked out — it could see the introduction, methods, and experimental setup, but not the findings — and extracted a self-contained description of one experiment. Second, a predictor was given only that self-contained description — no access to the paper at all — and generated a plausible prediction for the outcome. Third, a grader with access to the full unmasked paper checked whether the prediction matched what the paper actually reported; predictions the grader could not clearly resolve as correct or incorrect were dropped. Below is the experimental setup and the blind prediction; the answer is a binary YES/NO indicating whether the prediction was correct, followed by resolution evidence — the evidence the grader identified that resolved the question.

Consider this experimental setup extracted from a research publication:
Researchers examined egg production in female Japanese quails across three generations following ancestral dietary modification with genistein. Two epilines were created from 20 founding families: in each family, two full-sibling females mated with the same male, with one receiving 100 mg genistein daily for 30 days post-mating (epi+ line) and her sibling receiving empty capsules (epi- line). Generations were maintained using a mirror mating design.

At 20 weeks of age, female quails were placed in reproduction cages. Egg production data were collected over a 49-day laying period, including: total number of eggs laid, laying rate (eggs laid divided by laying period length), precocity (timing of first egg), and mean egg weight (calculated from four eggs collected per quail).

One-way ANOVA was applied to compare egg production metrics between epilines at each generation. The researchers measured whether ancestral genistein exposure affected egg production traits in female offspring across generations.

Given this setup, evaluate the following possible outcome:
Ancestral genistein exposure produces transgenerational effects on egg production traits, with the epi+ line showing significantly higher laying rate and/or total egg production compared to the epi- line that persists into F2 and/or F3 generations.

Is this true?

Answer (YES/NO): NO